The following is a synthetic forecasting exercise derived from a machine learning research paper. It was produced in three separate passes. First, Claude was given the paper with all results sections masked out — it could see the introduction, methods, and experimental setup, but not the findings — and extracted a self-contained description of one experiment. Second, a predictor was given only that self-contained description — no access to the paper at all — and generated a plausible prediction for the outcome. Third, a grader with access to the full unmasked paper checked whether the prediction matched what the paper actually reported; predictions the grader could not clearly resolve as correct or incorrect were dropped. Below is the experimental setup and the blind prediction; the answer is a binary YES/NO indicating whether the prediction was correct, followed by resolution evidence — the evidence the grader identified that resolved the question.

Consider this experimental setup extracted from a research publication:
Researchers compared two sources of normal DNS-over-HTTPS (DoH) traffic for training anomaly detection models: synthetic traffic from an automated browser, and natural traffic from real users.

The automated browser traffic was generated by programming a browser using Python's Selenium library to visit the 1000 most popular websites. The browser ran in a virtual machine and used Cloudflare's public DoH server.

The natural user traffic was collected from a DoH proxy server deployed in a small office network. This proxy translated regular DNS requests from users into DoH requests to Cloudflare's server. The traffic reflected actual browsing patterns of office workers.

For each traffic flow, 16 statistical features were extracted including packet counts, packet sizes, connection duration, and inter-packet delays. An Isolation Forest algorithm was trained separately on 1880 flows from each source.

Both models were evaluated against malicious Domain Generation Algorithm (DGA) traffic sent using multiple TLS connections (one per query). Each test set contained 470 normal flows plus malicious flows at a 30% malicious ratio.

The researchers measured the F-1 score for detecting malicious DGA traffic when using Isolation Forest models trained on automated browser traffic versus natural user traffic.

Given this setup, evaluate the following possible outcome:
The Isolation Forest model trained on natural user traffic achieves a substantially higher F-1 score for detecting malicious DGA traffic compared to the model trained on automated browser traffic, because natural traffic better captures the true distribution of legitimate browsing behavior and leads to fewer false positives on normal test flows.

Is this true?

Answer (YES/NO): NO